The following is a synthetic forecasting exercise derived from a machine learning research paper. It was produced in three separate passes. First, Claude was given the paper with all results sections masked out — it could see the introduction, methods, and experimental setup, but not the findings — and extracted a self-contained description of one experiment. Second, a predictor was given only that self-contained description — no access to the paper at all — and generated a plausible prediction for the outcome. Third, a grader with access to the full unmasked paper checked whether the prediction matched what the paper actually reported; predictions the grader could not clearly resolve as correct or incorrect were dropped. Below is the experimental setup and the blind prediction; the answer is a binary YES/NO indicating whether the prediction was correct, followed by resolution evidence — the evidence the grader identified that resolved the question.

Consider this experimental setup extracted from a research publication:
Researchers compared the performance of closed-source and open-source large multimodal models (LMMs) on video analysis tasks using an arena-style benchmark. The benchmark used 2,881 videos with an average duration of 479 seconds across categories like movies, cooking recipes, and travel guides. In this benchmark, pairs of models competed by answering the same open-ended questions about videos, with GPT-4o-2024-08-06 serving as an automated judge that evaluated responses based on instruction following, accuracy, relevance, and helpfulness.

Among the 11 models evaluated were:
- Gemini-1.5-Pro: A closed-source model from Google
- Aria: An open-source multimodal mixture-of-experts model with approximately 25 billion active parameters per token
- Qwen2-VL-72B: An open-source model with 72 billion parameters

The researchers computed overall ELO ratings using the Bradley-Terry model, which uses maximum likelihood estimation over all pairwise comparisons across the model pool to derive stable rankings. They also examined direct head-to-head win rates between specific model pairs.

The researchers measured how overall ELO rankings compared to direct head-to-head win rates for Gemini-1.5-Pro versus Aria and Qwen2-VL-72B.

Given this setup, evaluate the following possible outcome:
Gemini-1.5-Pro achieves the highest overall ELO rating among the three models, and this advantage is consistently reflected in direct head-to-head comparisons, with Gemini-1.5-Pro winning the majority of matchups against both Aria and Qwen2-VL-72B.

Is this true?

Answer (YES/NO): NO